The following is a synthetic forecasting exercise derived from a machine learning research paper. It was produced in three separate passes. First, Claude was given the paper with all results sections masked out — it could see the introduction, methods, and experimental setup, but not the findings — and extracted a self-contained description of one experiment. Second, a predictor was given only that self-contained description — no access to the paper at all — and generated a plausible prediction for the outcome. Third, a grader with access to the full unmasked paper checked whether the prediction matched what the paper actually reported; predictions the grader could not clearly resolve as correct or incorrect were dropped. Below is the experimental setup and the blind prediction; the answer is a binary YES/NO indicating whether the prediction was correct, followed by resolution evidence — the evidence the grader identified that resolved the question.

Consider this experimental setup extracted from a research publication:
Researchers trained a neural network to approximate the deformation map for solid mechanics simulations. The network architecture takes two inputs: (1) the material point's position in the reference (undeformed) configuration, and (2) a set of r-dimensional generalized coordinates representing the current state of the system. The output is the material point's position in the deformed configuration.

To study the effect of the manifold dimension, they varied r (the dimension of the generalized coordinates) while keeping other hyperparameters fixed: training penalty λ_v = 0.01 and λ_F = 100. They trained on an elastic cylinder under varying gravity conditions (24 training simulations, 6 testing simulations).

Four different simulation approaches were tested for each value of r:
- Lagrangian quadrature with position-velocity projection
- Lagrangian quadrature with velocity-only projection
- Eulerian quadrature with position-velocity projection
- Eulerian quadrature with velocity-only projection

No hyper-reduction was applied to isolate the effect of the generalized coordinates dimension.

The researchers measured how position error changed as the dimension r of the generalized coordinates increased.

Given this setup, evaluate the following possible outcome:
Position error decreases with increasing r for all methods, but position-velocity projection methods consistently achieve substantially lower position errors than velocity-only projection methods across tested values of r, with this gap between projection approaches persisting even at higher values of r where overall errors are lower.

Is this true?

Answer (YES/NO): NO